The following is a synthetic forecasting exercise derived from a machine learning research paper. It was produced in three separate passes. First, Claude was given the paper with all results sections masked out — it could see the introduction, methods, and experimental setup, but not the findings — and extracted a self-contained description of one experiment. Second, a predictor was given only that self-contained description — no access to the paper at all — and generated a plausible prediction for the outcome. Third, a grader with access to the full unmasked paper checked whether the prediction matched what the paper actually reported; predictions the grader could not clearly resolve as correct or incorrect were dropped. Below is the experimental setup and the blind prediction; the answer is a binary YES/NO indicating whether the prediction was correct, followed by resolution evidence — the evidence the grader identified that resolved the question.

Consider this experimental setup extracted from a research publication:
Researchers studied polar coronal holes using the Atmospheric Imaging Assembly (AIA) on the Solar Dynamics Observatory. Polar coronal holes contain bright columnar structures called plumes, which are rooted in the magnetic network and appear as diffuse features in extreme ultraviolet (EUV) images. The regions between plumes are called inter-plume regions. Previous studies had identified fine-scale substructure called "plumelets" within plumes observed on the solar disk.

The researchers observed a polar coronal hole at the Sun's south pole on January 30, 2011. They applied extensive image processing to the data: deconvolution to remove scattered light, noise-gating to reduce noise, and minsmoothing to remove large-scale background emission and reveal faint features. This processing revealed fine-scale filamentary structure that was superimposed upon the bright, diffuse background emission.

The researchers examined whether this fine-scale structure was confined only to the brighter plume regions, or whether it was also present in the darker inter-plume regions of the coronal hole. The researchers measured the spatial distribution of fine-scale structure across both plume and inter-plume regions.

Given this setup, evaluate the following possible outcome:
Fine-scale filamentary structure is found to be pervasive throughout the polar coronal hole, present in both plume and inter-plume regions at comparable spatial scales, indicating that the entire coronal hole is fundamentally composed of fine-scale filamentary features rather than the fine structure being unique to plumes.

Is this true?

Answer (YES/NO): YES